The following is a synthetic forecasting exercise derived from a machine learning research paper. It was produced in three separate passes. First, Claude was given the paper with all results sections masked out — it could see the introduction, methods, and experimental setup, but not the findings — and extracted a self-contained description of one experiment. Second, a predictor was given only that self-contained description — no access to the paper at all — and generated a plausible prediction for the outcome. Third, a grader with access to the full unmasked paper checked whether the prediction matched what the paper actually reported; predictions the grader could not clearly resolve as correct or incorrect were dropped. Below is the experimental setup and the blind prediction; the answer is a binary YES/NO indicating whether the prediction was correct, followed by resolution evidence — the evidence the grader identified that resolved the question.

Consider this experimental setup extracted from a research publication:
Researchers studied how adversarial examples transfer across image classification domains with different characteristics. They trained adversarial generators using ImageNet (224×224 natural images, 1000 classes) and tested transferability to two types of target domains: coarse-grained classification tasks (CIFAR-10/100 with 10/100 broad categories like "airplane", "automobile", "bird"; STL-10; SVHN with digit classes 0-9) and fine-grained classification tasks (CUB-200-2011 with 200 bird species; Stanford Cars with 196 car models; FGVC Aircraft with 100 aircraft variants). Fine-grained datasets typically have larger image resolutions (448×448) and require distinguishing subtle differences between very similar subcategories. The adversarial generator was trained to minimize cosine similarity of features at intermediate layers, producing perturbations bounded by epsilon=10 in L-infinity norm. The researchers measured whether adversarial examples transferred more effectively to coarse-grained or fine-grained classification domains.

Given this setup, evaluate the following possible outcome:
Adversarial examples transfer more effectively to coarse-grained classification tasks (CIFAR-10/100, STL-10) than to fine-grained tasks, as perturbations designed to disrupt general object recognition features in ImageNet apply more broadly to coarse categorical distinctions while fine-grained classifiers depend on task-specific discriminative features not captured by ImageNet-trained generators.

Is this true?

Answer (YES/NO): NO